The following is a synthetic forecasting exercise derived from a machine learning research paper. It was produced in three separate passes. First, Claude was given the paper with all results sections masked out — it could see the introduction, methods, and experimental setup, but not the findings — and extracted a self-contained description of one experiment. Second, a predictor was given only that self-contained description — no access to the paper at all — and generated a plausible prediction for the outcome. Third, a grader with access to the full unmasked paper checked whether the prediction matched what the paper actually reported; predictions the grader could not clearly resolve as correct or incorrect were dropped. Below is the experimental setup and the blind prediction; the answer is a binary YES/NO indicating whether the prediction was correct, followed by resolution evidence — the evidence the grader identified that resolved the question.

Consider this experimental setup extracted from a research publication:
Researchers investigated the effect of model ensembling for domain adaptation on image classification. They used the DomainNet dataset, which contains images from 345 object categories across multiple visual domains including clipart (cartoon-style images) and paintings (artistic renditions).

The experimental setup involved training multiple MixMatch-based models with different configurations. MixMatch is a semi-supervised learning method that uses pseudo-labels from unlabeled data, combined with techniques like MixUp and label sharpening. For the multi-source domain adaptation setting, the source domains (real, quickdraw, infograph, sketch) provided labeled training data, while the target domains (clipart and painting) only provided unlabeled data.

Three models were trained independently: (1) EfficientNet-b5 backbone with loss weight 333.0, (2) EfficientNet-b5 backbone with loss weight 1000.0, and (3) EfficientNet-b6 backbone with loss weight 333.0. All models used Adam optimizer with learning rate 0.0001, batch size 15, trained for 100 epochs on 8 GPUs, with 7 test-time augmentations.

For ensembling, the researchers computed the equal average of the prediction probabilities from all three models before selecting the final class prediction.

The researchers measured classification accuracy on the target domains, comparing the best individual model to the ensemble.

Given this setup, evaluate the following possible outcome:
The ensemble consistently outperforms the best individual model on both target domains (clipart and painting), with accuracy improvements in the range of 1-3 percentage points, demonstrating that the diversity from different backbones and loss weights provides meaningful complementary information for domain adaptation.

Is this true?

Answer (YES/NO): YES